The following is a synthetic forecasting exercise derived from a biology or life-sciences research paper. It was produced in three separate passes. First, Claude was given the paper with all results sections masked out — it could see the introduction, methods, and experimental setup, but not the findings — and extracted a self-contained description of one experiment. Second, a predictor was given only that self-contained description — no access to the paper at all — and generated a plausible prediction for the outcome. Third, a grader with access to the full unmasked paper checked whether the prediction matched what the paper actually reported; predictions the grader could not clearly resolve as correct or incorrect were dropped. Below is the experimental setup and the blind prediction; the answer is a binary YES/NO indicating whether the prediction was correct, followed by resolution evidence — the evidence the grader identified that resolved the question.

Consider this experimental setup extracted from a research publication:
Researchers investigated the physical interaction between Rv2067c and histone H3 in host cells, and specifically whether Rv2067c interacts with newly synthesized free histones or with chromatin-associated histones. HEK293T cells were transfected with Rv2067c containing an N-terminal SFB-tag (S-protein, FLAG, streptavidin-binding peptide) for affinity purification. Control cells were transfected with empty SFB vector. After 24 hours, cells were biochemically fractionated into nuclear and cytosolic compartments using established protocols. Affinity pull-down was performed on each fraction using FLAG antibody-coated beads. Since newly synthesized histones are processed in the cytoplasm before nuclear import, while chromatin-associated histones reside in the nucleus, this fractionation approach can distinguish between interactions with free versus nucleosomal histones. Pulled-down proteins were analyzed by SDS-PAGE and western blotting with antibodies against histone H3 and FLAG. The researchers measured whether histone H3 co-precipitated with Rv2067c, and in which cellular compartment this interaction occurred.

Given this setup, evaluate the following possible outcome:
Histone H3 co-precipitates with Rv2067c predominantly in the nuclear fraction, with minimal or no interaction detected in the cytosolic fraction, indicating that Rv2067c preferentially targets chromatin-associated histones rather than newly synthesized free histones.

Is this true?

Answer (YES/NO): NO